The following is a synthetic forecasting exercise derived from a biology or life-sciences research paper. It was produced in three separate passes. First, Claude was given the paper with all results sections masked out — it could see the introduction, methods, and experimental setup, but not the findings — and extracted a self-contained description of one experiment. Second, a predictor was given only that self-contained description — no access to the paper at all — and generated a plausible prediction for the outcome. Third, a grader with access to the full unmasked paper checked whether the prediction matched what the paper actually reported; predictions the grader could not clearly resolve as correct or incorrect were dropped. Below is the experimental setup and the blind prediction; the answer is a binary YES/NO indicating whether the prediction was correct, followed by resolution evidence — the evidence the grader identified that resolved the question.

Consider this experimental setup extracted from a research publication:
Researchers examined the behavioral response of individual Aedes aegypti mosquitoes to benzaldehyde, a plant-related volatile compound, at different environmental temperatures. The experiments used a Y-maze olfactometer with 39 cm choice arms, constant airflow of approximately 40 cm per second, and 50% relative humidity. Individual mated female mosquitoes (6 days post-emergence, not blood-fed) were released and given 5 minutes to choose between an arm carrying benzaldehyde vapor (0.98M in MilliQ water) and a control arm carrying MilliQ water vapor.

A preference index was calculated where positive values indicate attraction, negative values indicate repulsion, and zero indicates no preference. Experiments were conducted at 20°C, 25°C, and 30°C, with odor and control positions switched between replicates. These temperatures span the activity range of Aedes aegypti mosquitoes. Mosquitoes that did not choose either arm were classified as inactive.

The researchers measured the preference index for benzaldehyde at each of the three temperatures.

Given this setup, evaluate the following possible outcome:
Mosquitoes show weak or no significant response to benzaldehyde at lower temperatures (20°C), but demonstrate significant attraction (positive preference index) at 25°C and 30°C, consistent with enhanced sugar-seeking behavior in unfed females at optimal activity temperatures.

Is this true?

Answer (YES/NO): NO